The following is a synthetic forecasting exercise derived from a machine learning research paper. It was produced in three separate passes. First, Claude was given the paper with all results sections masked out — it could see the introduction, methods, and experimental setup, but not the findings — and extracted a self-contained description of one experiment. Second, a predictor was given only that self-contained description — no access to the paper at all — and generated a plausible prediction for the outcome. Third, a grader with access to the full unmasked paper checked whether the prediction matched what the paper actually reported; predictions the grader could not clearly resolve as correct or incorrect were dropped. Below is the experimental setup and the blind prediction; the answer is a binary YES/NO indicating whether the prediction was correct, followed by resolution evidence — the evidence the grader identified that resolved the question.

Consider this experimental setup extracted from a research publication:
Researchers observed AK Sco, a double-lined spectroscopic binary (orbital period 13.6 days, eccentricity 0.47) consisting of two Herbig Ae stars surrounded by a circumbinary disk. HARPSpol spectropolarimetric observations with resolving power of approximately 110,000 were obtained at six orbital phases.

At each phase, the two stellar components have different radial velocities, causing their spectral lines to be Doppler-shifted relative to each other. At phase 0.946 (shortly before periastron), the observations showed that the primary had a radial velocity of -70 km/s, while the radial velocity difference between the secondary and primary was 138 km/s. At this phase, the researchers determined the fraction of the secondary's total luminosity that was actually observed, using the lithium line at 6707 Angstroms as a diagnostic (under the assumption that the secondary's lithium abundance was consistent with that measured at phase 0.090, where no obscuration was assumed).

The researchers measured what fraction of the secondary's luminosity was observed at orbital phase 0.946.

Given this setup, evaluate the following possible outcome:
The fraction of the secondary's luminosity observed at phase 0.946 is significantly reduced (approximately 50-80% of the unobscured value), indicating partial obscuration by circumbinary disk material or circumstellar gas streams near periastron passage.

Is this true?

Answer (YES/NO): NO